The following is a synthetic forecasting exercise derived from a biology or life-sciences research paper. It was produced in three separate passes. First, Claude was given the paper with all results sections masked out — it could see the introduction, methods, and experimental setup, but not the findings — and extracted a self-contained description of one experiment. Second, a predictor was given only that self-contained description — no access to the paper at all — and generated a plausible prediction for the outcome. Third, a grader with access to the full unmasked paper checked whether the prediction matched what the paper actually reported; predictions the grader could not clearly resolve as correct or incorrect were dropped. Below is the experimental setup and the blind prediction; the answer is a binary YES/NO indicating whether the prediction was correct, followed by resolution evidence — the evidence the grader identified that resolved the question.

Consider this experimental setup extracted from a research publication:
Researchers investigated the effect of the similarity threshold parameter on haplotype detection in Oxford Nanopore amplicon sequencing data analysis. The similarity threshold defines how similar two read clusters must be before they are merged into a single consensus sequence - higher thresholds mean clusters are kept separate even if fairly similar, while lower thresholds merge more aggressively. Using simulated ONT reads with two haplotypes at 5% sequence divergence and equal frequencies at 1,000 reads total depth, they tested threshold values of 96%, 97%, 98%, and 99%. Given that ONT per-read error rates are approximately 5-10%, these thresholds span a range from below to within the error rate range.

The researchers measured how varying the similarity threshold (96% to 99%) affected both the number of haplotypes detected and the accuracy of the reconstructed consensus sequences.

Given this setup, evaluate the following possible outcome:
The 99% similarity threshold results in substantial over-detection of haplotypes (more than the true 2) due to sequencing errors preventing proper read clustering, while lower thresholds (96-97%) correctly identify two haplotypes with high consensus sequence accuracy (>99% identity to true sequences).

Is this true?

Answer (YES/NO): NO